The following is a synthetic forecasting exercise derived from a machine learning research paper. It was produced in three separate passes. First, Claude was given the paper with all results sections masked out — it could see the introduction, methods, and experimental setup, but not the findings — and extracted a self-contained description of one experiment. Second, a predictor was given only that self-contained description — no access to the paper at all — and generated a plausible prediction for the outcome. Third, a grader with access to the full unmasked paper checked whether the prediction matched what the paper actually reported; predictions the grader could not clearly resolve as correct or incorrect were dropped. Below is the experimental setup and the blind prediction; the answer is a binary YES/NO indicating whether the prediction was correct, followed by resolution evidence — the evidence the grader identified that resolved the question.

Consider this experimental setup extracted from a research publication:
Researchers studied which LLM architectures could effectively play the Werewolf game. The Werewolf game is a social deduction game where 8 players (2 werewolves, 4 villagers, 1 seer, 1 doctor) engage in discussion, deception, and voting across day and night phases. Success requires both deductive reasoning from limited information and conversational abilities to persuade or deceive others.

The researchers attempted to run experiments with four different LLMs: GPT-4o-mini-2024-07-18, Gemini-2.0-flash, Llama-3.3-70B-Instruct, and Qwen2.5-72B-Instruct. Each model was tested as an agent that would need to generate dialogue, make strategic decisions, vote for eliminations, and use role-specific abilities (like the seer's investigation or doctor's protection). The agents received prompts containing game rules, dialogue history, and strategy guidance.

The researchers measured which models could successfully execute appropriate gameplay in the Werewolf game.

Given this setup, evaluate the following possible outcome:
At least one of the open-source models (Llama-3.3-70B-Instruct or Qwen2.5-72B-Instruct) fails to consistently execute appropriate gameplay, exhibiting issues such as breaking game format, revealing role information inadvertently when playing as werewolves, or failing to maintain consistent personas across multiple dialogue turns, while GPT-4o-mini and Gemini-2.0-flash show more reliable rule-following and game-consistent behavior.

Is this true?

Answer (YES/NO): YES